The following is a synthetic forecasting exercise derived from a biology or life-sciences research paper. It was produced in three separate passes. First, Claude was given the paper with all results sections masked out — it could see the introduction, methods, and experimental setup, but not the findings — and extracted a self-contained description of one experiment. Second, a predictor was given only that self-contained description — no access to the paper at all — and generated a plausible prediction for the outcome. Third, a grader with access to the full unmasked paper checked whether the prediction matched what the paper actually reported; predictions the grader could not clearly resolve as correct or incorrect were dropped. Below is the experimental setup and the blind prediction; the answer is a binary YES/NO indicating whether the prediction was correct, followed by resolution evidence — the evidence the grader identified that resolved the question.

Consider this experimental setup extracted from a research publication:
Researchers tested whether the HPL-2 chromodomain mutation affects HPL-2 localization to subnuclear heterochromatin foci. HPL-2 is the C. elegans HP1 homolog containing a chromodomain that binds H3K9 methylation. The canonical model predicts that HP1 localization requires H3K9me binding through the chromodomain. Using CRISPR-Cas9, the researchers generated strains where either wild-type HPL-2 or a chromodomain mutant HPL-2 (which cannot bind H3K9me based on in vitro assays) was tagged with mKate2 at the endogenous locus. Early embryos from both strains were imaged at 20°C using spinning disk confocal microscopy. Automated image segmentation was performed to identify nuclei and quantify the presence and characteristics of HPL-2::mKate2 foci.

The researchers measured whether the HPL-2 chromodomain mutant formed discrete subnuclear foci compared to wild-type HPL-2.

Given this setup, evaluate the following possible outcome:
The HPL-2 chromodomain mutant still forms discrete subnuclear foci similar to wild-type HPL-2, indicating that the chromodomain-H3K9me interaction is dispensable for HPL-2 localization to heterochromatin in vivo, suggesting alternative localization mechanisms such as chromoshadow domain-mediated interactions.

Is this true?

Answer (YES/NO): YES